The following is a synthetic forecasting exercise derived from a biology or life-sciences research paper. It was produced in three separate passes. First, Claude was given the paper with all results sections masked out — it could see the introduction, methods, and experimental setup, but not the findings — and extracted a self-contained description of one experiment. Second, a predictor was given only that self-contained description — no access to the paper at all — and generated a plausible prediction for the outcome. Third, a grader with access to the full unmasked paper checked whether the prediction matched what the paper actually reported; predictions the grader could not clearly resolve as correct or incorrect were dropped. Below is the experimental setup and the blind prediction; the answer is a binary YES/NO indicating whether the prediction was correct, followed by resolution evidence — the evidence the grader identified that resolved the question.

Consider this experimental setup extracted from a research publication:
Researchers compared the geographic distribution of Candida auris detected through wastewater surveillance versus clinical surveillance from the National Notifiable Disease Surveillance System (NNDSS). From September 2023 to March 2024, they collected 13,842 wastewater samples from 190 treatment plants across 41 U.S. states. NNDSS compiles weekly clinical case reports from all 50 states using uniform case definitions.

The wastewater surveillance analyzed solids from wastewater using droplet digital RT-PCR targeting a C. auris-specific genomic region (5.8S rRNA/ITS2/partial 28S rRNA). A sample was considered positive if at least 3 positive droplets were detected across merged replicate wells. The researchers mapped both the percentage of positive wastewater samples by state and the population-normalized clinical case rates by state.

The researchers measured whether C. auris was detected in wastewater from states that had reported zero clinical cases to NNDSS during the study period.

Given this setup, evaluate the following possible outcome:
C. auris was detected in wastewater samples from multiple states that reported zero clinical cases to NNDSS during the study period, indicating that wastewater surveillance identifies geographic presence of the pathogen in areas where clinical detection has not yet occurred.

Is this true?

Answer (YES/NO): YES